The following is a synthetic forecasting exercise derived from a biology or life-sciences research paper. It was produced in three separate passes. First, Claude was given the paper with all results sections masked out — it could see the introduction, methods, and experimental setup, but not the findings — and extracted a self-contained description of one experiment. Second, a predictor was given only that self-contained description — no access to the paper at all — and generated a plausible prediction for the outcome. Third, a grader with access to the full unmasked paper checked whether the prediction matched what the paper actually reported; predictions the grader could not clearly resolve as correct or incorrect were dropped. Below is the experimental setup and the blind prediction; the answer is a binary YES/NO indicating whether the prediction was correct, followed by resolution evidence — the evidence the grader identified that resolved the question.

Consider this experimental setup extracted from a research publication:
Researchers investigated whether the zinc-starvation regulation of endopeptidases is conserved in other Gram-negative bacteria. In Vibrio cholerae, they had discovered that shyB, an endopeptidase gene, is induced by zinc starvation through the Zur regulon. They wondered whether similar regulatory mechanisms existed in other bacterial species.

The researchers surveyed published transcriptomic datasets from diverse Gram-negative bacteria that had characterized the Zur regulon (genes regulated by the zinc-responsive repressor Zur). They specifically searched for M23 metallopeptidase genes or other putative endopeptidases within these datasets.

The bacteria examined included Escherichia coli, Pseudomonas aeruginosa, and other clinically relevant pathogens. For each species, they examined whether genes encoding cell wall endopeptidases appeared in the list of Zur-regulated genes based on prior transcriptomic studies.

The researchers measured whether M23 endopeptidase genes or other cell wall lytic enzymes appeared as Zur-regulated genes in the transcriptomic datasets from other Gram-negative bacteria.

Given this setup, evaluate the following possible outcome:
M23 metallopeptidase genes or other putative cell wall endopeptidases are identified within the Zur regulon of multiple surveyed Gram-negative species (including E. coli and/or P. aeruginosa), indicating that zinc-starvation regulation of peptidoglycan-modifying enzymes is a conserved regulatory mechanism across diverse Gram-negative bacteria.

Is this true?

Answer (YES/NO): YES